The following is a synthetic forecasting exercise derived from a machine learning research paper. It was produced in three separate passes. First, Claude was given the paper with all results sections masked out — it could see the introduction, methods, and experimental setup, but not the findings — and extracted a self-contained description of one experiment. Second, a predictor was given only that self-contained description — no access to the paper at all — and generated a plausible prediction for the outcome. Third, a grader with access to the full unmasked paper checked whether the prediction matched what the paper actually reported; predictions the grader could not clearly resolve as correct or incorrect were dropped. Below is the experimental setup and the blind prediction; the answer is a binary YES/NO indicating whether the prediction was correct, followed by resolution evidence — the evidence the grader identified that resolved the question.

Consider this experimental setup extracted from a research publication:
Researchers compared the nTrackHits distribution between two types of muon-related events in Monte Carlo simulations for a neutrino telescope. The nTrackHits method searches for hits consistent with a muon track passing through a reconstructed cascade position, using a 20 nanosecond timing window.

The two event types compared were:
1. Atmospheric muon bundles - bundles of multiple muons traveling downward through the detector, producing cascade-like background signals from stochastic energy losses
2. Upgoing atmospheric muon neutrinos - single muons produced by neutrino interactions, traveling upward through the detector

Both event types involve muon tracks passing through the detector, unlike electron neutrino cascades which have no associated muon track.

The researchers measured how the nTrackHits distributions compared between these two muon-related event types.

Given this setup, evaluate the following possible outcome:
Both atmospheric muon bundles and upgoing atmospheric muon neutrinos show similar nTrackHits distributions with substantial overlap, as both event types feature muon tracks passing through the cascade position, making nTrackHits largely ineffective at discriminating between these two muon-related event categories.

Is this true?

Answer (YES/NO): NO